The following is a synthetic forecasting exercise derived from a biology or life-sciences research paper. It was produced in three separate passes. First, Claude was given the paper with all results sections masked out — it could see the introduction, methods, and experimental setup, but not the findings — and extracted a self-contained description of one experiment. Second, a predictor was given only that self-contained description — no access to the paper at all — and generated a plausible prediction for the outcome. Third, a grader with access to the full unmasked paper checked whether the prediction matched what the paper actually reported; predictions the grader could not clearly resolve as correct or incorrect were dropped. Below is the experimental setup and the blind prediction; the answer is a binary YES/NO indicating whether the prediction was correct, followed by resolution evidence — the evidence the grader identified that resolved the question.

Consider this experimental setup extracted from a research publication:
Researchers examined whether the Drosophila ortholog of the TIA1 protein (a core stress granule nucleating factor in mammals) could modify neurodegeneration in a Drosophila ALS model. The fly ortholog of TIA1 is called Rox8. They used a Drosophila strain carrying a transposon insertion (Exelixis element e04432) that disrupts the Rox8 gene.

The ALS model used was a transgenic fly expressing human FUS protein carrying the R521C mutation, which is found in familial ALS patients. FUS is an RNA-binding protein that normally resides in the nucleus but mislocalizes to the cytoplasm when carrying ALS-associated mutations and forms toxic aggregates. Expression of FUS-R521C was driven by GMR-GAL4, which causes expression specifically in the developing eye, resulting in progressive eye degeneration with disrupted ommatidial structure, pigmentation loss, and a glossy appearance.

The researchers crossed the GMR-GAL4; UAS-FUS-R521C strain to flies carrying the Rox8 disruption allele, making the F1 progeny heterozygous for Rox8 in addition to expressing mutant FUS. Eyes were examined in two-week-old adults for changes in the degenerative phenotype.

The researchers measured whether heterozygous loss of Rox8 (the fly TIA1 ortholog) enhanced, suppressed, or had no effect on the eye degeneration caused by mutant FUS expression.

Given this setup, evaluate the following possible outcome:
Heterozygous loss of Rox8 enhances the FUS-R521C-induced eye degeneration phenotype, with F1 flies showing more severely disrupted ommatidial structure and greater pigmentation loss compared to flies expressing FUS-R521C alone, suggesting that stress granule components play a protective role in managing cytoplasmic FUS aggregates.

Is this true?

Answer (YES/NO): NO